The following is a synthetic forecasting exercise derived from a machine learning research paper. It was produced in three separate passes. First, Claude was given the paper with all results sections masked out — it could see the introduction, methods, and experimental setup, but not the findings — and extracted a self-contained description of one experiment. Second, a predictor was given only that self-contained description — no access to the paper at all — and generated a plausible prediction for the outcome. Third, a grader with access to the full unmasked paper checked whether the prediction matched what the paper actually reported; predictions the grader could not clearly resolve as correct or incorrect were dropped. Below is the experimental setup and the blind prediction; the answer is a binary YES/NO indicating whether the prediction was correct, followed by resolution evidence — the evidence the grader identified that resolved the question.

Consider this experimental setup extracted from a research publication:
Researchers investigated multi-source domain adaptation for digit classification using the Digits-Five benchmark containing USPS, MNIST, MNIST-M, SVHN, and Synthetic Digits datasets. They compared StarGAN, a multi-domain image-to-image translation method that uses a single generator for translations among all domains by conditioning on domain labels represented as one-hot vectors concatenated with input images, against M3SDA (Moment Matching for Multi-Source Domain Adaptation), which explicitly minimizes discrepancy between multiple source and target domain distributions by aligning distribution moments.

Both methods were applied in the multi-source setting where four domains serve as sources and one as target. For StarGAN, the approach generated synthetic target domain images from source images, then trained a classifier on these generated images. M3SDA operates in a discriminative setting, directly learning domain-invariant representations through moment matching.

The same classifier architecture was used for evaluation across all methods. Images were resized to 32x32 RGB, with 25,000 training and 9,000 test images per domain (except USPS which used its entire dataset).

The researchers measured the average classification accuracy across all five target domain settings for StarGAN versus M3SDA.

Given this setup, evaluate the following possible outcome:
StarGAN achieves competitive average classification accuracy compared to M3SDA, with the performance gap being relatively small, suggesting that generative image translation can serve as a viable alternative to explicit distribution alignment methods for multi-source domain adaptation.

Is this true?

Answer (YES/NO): NO